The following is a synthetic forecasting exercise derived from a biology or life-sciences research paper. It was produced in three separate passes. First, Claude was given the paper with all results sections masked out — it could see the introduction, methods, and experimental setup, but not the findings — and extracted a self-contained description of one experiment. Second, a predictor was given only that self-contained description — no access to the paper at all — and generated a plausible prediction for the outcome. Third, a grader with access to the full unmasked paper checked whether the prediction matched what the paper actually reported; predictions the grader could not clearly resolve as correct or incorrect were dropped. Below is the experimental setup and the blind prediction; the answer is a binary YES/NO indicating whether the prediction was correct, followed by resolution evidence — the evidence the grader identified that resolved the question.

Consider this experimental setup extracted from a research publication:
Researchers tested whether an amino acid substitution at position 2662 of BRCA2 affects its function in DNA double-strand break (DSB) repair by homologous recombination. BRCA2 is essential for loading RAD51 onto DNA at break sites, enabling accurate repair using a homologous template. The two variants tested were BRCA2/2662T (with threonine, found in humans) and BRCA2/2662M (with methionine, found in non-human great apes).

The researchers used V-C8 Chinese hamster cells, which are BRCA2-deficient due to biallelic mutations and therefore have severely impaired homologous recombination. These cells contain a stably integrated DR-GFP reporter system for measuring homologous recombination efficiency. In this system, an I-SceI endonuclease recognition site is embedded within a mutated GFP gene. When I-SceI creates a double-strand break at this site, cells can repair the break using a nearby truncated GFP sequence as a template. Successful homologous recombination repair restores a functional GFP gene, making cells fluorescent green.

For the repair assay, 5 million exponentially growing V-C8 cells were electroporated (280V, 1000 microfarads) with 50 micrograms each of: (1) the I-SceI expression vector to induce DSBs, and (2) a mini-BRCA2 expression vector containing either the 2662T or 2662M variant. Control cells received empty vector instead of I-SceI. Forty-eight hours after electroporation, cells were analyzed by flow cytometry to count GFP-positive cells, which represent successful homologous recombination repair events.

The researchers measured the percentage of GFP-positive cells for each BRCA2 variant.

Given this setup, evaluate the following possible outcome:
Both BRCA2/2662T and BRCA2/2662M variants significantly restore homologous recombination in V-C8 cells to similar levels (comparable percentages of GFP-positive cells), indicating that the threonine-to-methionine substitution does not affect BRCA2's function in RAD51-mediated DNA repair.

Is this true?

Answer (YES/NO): NO